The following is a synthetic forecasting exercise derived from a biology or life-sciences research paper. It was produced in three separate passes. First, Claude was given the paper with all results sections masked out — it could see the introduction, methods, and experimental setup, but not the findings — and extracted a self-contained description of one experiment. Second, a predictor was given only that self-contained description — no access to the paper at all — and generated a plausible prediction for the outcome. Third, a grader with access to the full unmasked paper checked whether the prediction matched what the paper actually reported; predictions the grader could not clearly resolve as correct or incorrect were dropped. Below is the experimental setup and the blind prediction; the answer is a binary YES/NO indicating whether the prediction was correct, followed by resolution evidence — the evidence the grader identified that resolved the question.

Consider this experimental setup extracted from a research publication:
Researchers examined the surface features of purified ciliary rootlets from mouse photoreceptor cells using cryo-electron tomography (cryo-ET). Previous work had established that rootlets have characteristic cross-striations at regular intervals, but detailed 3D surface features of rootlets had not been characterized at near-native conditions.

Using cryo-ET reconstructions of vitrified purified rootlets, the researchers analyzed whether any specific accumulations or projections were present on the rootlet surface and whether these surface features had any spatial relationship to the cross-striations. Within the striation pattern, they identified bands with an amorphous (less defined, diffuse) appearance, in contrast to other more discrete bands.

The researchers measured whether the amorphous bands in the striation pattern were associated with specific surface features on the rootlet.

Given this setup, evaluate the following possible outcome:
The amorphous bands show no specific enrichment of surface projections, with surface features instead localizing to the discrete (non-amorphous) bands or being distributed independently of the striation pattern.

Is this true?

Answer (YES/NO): NO